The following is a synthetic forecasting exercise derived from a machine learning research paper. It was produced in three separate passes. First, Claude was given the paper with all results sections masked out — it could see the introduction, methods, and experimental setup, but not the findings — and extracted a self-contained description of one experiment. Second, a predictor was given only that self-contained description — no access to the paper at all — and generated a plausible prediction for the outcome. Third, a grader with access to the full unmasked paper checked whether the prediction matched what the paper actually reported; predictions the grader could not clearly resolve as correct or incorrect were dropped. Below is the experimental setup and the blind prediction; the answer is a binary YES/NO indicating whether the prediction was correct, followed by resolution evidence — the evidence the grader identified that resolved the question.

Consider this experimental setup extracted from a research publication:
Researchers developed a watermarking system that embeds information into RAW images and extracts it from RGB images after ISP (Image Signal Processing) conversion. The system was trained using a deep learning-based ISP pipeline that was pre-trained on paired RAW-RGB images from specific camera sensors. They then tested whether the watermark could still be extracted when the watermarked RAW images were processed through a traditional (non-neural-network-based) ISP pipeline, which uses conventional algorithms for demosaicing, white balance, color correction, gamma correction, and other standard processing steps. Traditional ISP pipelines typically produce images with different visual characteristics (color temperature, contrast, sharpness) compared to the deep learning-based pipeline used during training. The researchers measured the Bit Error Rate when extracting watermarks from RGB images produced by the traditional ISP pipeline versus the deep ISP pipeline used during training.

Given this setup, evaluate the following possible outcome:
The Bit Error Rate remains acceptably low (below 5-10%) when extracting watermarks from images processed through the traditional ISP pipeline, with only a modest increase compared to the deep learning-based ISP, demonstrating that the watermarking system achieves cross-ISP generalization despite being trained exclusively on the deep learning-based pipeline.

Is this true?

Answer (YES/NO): YES